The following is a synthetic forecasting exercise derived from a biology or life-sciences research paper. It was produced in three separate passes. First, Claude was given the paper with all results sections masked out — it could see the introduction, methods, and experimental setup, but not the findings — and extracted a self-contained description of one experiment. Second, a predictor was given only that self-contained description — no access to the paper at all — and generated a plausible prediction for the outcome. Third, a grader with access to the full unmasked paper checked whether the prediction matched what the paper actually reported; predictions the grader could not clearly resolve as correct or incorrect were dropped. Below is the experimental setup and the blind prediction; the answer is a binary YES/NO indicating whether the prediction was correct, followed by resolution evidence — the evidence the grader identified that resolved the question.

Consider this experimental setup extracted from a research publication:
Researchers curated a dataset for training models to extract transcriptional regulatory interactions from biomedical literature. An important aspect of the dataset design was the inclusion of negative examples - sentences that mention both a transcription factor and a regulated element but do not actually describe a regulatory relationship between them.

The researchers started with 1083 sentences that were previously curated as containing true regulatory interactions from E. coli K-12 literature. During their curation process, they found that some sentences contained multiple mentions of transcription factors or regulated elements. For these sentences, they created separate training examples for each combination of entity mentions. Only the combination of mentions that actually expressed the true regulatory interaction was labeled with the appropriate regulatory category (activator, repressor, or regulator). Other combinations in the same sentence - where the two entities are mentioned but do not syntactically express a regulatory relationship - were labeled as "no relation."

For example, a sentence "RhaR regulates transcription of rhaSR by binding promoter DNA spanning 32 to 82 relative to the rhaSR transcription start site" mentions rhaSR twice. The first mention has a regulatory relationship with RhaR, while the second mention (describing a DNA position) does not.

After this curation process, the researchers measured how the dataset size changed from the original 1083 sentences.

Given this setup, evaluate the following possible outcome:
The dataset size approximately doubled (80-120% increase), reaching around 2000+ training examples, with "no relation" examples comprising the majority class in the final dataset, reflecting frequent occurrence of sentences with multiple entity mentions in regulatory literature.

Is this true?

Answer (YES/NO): NO